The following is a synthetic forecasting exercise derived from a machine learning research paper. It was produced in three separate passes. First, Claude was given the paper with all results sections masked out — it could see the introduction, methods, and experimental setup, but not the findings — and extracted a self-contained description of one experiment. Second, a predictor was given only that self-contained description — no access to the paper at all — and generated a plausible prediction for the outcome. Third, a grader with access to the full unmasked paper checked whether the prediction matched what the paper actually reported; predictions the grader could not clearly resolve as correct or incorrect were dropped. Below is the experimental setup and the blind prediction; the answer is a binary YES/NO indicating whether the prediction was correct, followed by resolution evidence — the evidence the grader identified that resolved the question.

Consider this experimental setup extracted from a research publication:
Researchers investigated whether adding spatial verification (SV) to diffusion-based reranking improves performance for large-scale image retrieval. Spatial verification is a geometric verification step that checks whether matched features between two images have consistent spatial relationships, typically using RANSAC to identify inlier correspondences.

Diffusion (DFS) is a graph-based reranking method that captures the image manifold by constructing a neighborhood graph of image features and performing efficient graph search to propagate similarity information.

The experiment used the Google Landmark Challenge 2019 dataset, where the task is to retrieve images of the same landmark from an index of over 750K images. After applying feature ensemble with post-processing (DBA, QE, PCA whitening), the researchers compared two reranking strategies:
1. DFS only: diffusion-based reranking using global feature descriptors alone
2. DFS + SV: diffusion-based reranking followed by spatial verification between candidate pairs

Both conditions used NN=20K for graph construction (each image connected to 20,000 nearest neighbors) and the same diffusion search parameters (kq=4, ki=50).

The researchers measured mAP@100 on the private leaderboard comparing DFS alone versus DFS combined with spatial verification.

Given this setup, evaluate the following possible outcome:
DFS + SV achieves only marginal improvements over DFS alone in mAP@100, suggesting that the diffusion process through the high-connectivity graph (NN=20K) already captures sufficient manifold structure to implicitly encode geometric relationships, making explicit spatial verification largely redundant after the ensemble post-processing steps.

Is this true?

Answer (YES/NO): NO